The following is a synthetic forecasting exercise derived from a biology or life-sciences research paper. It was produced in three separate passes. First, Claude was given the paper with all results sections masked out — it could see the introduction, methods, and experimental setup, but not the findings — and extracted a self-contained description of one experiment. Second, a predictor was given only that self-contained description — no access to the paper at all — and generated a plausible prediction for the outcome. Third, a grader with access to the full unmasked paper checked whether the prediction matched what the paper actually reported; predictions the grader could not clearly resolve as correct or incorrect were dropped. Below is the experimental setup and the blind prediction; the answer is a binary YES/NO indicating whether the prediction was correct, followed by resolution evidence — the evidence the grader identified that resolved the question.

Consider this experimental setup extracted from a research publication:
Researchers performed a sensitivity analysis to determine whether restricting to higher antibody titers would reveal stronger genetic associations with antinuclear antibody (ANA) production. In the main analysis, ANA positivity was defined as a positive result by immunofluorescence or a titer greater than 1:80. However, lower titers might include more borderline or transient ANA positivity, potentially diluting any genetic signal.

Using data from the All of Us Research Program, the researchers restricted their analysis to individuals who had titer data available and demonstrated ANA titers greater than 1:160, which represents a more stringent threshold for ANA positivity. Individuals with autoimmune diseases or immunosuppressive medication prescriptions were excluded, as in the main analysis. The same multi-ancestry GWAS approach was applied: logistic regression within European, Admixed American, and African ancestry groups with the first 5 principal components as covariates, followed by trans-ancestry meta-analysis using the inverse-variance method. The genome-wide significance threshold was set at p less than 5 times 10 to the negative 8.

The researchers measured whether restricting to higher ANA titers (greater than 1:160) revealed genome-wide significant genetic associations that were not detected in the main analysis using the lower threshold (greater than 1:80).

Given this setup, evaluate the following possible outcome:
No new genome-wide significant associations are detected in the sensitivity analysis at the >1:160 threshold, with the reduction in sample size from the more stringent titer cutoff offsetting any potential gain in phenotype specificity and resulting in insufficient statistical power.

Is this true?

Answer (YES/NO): YES